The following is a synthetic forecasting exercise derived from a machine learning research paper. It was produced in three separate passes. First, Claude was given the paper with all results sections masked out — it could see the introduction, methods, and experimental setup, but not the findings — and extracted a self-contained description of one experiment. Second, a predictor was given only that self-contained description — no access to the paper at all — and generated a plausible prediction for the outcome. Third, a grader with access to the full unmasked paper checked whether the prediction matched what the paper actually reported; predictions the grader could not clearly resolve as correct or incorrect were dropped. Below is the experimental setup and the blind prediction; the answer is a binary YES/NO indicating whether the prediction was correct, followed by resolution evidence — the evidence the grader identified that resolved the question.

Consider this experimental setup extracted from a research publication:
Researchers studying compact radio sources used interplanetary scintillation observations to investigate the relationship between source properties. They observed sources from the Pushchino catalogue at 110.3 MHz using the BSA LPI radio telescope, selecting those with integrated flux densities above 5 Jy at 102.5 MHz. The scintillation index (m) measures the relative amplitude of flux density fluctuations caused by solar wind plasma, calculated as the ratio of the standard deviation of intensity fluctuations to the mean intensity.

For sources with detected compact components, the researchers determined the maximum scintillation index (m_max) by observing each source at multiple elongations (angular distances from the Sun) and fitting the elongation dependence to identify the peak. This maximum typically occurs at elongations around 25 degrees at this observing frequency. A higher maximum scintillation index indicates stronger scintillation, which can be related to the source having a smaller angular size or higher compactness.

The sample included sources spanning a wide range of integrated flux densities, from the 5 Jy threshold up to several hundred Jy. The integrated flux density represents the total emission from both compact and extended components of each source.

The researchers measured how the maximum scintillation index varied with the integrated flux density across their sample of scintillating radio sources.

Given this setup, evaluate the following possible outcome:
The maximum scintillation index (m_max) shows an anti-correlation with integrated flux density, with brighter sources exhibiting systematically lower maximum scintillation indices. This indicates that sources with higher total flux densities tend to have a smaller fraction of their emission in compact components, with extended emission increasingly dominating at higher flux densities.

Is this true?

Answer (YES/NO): NO